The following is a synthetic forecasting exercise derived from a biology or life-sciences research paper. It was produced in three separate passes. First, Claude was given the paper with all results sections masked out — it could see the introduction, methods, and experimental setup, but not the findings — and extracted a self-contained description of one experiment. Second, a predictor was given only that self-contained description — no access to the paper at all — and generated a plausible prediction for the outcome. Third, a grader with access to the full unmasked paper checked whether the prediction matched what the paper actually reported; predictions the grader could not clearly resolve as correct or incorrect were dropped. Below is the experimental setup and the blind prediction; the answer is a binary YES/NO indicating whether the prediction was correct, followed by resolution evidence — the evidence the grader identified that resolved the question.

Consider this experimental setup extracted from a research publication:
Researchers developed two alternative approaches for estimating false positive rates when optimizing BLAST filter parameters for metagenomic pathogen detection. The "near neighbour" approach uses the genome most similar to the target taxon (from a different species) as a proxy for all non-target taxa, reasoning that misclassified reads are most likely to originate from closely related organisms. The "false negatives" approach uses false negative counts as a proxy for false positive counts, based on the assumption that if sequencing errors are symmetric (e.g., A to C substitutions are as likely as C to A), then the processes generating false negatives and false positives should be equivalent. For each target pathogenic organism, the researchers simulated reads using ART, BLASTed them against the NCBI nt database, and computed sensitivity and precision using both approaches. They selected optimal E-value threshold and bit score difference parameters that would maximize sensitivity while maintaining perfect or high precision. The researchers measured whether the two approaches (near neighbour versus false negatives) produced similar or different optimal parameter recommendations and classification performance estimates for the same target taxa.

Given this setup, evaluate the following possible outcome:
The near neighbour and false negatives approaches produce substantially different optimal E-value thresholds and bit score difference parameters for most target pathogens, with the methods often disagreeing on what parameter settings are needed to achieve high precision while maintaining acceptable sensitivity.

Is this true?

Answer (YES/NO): NO